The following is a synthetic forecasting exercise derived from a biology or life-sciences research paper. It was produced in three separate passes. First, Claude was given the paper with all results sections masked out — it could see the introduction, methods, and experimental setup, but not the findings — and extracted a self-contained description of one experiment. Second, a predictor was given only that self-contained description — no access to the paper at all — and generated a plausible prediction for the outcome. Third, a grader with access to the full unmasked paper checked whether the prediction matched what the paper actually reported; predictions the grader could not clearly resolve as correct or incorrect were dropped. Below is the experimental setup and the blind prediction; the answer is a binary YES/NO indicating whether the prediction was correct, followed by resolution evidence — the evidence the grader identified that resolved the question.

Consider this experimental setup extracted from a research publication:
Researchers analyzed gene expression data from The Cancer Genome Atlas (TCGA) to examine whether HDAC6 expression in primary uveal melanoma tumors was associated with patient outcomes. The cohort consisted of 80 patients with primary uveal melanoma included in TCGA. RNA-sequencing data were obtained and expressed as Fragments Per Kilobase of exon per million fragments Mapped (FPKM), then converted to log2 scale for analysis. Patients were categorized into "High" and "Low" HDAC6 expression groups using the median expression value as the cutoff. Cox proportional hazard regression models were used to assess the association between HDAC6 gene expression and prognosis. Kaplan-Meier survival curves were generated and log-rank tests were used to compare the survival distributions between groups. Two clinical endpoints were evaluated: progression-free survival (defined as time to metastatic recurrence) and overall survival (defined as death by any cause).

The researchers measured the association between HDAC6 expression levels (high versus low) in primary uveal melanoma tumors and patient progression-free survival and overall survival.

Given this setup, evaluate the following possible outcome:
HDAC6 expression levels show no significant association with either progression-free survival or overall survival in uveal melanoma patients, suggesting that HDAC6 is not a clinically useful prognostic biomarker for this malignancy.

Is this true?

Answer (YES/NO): NO